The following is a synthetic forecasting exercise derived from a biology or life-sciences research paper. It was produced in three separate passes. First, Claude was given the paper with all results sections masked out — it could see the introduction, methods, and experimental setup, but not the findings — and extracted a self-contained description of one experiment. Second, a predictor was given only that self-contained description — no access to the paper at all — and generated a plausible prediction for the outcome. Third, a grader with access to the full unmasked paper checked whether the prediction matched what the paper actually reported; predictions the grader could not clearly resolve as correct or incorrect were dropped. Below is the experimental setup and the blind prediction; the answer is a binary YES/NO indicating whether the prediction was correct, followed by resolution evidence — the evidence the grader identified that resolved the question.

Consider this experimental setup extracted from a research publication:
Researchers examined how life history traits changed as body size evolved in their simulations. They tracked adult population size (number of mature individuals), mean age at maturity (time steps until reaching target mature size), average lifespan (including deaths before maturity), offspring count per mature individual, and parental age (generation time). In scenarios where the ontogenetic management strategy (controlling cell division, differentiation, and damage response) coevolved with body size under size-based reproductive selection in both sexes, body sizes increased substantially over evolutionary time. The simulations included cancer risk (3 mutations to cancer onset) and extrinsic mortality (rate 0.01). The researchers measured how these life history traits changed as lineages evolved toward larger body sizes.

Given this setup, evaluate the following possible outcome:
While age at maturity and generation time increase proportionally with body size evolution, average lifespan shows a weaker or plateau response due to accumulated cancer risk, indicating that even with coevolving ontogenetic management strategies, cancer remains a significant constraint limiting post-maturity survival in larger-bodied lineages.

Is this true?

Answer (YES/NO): NO